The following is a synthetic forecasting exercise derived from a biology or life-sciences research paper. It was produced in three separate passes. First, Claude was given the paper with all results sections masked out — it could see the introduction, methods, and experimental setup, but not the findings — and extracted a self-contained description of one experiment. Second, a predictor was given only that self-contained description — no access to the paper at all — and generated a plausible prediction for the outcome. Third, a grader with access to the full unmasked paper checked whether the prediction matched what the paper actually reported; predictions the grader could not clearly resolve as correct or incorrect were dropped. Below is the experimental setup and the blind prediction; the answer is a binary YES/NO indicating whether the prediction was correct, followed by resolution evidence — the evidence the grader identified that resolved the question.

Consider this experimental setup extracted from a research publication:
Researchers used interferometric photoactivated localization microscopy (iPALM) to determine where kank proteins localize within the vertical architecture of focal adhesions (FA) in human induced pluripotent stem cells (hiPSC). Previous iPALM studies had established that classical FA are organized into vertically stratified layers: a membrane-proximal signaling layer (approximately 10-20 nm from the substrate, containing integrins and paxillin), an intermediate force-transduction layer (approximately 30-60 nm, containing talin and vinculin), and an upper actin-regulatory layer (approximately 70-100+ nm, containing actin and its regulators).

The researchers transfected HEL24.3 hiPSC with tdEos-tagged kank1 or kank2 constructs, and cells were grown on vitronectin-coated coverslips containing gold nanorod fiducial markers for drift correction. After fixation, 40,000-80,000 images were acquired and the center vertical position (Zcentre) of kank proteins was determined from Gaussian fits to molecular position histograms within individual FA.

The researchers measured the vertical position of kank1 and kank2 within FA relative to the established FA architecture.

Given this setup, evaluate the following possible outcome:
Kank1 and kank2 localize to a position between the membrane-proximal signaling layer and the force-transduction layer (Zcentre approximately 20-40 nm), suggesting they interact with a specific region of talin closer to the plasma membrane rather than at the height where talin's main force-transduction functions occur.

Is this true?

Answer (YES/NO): NO